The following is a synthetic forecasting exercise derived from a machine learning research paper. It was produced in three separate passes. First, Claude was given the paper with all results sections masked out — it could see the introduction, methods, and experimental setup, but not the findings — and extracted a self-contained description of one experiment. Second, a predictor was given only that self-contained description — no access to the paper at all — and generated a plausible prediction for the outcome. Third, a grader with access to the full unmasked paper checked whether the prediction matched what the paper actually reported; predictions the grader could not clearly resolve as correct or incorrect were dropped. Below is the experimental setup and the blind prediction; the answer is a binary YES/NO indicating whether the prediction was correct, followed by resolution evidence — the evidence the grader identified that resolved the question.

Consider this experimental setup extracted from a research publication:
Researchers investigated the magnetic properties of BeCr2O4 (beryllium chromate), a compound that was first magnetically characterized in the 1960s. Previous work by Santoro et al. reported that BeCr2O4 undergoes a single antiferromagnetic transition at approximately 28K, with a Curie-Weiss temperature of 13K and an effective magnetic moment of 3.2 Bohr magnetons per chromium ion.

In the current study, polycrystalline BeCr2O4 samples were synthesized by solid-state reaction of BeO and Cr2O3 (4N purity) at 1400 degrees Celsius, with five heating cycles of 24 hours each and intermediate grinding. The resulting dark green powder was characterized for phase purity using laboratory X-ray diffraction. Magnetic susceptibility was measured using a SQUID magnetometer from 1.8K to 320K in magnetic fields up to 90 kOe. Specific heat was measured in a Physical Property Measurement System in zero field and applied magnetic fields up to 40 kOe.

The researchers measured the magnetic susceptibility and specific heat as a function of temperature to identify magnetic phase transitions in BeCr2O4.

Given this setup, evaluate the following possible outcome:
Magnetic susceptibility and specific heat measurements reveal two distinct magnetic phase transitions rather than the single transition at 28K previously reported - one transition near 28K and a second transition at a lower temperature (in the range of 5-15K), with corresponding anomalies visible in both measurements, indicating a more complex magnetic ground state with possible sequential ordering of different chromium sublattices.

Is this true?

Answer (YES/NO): NO